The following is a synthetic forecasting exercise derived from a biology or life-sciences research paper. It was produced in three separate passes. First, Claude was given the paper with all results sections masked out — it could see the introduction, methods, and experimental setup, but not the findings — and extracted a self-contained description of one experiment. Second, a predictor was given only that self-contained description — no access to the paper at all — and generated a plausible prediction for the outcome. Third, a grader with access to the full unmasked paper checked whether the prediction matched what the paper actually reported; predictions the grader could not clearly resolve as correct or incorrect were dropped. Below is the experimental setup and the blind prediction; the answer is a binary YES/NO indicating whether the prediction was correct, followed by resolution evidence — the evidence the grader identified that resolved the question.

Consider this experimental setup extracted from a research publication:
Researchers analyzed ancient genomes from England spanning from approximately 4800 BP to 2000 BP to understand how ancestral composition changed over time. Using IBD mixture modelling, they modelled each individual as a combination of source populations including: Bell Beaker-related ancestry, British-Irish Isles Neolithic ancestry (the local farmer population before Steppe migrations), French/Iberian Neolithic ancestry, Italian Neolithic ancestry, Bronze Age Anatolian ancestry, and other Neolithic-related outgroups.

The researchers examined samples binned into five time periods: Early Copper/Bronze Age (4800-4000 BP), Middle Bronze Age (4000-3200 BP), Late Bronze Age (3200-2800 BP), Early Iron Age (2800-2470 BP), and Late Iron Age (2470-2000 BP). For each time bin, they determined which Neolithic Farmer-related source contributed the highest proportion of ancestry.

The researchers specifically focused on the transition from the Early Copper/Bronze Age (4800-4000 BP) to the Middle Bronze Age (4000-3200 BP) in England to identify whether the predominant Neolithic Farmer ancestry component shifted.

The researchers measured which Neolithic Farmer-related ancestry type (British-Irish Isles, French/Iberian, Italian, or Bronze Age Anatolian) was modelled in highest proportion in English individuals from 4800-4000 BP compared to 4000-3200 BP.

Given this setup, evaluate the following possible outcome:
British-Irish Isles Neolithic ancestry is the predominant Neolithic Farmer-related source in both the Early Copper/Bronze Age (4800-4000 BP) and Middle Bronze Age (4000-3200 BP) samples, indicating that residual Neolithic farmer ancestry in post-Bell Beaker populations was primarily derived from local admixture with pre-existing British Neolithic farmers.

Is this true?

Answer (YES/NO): NO